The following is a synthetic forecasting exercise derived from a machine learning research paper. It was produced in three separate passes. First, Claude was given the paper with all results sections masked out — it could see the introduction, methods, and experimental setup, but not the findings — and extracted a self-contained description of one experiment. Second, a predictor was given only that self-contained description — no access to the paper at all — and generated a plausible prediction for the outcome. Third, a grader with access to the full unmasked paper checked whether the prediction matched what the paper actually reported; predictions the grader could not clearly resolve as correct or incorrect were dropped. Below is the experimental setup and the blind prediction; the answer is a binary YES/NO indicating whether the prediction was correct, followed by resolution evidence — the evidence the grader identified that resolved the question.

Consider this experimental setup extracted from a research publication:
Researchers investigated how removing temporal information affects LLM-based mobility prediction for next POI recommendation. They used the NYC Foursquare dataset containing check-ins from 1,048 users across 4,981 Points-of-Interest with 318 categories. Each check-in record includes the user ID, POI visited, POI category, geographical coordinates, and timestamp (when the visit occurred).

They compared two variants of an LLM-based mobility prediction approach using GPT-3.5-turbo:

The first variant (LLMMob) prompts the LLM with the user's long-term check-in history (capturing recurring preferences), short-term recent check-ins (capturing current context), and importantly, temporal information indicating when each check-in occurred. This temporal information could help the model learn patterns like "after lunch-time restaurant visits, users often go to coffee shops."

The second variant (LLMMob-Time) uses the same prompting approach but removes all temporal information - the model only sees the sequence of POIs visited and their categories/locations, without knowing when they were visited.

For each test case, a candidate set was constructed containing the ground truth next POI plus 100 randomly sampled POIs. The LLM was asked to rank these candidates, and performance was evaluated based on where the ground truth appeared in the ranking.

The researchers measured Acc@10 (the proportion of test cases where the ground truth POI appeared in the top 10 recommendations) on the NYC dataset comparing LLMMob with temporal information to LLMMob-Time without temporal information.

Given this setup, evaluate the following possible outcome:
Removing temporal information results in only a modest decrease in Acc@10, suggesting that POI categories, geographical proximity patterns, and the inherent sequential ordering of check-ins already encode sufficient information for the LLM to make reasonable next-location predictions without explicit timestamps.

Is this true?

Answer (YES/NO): NO